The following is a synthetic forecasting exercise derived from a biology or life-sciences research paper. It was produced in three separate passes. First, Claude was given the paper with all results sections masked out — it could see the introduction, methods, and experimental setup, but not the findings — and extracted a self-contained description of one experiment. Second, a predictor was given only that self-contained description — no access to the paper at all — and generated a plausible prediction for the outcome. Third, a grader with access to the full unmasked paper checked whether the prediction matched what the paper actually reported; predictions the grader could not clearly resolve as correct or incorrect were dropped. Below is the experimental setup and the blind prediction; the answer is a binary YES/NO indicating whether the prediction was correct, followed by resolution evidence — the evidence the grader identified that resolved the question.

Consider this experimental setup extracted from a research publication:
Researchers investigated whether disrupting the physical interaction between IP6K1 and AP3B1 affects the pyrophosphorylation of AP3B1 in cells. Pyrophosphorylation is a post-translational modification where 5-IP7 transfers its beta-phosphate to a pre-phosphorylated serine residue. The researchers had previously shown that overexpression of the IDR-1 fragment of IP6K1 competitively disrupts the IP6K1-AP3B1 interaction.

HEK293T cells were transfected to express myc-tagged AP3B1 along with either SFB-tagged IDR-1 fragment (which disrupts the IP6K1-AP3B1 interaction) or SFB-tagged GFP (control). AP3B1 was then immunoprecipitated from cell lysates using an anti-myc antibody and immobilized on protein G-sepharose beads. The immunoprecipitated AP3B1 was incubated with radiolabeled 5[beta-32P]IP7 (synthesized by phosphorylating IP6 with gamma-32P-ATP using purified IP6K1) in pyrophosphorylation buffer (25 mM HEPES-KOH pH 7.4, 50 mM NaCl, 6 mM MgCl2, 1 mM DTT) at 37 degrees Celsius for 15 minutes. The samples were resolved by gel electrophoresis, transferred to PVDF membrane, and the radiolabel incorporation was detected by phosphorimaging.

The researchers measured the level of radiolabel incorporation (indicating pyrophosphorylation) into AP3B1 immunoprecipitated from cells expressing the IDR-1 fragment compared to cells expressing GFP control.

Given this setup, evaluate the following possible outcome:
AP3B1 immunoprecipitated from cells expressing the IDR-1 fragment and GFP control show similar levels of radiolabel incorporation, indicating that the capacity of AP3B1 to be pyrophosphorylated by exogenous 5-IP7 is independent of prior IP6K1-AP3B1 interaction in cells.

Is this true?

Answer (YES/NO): NO